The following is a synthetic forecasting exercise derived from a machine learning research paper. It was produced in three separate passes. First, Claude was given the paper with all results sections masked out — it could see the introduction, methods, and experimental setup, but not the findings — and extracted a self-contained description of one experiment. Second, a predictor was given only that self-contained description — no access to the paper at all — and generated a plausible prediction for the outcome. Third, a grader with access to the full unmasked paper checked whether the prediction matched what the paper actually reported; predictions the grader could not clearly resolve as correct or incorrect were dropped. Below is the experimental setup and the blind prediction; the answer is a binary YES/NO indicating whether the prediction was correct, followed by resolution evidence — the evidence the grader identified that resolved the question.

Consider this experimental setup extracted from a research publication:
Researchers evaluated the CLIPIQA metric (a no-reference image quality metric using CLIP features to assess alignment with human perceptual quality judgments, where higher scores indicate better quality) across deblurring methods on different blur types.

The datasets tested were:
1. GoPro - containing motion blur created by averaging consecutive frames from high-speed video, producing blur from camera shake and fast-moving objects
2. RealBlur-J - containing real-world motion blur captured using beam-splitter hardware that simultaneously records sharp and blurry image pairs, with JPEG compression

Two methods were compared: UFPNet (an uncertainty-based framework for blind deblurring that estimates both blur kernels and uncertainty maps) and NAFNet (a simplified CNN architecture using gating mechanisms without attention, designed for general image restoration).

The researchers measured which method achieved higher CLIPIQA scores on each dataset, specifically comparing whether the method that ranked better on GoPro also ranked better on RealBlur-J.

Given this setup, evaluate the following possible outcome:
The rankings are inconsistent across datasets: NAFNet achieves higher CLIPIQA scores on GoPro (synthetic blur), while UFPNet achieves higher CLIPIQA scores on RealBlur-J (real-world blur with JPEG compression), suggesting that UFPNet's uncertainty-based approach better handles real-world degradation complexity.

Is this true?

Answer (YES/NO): YES